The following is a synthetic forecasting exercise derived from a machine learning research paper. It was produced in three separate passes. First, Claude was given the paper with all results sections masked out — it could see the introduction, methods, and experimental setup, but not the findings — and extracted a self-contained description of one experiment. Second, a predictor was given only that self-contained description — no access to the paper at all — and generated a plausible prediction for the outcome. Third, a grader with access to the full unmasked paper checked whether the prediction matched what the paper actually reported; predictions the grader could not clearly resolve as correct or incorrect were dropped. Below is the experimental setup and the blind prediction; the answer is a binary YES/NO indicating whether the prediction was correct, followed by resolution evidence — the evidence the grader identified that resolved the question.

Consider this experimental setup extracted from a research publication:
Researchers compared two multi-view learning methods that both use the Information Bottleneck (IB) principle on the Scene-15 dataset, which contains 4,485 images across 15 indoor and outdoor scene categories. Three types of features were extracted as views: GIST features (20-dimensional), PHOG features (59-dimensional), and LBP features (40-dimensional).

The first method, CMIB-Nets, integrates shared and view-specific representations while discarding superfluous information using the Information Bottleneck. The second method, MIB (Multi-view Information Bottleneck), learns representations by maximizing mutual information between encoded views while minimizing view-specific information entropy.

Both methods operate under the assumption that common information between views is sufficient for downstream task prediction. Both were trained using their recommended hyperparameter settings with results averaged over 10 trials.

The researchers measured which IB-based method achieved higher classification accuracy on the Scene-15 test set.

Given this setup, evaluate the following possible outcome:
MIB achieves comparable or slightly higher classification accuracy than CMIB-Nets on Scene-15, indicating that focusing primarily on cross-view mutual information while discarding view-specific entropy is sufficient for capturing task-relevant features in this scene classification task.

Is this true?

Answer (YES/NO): NO